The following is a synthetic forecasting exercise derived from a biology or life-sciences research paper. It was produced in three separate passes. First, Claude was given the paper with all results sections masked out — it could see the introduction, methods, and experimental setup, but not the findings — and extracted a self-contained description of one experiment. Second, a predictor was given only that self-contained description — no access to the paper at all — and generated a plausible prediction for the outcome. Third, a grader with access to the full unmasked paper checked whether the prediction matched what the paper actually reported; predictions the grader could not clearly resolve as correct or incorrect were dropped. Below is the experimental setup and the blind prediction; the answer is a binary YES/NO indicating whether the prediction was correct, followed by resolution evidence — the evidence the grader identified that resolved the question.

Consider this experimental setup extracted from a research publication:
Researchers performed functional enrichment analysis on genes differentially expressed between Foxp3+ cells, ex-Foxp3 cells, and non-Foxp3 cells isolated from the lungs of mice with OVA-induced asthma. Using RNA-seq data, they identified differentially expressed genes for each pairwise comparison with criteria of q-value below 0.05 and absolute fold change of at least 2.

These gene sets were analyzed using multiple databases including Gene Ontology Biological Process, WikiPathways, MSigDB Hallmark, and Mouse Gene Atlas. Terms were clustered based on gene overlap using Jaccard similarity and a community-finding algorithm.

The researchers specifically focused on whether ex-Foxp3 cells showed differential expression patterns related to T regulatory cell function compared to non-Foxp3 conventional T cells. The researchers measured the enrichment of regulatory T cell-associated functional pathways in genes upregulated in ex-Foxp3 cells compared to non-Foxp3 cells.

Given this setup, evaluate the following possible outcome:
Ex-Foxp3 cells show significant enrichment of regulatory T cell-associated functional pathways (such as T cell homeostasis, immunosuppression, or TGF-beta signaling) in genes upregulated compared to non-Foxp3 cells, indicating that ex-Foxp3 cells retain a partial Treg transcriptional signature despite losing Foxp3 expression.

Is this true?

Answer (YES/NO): YES